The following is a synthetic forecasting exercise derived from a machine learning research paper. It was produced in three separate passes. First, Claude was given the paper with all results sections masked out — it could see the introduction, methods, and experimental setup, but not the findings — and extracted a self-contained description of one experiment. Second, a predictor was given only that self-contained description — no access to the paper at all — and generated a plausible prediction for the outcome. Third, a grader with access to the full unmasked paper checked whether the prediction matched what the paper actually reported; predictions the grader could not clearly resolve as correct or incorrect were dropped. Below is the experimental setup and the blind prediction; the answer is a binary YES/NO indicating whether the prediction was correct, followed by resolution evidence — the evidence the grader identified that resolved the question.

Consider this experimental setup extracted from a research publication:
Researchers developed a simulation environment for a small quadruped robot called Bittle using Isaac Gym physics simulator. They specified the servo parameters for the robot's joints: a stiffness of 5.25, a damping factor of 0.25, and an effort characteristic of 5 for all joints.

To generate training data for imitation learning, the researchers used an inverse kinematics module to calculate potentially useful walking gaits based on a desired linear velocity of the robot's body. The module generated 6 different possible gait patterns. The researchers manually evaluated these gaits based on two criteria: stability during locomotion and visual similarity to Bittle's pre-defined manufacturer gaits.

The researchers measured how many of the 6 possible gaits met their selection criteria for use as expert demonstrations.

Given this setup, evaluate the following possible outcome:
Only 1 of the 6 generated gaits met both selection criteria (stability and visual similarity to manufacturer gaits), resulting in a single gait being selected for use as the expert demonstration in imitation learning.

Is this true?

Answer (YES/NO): NO